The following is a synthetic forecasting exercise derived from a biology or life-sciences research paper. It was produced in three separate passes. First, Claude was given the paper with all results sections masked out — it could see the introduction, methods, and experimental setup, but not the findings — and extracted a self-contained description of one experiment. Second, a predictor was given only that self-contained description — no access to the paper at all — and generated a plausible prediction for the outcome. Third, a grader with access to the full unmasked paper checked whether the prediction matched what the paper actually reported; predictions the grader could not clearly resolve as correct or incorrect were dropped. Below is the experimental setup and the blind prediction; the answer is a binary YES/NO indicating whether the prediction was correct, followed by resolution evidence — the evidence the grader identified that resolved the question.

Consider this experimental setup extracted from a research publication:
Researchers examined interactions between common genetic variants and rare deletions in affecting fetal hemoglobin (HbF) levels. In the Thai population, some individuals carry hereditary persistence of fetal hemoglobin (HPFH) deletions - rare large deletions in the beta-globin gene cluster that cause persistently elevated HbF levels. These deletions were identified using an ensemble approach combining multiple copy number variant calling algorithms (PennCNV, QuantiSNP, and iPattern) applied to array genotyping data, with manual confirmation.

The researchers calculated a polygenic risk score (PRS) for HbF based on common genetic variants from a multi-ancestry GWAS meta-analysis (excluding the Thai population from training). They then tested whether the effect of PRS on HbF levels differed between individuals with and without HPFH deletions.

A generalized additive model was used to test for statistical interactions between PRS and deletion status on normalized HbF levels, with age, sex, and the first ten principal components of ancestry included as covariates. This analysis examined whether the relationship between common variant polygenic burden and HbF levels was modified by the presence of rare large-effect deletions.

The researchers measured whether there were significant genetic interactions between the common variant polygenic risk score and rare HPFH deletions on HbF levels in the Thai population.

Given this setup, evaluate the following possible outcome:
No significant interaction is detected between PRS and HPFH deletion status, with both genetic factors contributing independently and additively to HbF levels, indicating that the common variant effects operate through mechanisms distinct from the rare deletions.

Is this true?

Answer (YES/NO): NO